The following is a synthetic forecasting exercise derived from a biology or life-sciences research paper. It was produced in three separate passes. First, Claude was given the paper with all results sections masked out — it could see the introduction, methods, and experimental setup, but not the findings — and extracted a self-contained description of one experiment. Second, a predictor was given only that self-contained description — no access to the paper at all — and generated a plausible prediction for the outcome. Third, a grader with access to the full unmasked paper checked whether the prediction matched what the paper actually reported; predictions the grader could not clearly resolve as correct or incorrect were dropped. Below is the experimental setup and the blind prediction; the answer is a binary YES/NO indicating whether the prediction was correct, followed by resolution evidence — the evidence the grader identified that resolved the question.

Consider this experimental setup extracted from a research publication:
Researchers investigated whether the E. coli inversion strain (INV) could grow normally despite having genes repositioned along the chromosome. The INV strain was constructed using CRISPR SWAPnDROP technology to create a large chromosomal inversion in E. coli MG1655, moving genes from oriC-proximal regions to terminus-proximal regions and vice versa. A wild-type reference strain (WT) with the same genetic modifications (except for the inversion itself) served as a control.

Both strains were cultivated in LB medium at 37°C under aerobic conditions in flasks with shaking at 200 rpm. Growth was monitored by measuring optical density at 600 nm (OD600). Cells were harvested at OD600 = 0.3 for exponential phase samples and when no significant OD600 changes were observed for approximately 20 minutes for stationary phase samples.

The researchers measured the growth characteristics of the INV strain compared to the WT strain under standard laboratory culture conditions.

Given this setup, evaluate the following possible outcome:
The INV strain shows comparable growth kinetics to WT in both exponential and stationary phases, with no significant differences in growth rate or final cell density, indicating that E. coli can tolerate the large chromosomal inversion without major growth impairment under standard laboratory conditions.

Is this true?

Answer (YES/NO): NO